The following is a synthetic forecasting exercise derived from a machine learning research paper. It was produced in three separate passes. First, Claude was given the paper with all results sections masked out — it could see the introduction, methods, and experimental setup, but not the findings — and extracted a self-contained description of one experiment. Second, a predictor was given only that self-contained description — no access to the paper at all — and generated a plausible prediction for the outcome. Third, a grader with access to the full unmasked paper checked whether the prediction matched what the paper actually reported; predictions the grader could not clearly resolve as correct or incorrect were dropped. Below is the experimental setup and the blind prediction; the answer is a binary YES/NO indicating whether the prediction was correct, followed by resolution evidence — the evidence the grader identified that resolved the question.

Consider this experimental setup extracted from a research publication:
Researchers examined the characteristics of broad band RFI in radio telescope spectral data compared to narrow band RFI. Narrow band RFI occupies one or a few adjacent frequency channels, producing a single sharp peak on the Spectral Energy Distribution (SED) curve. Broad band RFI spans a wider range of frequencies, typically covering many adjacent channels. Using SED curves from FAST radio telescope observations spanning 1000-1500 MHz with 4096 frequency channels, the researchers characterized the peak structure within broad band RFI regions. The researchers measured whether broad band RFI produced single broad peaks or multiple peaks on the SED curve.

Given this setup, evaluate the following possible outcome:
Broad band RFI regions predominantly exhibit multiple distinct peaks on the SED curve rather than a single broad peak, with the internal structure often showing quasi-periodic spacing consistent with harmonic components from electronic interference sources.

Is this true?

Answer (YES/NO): NO